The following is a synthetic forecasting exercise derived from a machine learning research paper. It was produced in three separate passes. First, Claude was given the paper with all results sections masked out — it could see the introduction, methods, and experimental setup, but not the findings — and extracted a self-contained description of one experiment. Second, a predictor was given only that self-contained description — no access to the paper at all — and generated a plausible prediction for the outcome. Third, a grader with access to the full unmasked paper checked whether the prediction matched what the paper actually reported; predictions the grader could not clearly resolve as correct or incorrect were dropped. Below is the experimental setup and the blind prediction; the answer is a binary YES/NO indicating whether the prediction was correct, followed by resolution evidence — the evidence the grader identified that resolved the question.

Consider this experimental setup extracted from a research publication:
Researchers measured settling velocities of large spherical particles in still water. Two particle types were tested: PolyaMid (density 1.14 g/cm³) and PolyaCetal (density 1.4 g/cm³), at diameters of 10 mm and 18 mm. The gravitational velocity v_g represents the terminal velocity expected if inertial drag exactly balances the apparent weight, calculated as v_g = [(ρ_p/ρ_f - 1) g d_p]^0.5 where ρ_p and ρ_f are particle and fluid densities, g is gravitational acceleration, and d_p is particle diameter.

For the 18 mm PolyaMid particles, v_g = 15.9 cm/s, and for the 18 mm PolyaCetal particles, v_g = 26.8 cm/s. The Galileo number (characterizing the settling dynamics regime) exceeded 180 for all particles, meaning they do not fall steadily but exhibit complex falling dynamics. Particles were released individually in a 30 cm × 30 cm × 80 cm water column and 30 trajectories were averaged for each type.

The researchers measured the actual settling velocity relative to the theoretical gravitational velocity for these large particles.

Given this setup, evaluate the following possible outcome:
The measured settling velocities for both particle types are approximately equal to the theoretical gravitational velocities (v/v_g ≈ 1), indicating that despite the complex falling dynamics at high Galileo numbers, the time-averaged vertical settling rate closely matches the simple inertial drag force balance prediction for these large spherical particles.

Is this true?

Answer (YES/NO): NO